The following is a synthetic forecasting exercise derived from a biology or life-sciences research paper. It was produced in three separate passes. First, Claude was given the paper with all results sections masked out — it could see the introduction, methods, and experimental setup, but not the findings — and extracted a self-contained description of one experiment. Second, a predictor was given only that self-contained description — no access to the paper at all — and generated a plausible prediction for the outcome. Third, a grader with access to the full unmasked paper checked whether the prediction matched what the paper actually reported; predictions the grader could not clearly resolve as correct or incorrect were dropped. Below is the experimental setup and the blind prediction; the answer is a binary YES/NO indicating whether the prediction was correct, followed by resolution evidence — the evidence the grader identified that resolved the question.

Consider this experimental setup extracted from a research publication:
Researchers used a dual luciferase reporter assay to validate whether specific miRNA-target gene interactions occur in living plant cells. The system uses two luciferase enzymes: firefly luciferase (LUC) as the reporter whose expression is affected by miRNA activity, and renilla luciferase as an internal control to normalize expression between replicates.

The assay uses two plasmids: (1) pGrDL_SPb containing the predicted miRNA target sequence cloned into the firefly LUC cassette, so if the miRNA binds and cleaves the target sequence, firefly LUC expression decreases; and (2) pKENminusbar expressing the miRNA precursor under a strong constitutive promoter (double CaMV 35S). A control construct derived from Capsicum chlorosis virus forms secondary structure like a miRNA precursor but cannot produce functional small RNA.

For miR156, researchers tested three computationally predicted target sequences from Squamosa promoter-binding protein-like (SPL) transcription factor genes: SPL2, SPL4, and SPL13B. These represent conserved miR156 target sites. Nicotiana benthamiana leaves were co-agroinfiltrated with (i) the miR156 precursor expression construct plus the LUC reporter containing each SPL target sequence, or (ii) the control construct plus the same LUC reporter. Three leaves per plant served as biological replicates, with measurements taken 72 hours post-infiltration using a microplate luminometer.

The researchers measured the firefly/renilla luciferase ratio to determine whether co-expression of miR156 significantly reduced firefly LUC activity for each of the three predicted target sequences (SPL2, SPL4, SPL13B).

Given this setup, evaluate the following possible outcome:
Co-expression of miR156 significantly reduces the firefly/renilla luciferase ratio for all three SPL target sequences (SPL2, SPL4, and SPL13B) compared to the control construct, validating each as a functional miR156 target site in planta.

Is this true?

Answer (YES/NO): NO